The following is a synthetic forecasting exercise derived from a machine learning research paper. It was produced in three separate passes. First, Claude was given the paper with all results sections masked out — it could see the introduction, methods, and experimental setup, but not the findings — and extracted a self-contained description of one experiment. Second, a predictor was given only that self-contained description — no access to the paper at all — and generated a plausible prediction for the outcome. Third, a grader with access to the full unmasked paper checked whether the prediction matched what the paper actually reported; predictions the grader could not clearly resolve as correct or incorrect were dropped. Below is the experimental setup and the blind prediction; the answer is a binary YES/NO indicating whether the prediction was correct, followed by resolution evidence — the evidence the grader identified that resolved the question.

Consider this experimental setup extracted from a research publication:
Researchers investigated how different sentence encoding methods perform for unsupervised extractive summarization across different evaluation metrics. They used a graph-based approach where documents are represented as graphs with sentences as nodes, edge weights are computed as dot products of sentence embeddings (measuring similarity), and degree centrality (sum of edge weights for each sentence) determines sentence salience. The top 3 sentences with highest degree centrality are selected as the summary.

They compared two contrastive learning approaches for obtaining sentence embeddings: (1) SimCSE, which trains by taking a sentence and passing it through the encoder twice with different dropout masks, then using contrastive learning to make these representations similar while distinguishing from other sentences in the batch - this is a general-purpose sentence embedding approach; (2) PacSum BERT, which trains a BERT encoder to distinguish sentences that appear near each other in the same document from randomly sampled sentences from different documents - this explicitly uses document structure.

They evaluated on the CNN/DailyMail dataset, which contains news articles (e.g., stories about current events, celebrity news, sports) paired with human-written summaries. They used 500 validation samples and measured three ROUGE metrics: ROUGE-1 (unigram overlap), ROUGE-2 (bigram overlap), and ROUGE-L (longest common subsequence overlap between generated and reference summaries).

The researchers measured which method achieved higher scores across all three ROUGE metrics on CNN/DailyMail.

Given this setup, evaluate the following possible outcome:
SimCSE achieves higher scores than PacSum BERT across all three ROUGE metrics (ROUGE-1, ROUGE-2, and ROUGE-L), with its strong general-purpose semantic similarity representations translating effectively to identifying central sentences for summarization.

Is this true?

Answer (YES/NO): YES